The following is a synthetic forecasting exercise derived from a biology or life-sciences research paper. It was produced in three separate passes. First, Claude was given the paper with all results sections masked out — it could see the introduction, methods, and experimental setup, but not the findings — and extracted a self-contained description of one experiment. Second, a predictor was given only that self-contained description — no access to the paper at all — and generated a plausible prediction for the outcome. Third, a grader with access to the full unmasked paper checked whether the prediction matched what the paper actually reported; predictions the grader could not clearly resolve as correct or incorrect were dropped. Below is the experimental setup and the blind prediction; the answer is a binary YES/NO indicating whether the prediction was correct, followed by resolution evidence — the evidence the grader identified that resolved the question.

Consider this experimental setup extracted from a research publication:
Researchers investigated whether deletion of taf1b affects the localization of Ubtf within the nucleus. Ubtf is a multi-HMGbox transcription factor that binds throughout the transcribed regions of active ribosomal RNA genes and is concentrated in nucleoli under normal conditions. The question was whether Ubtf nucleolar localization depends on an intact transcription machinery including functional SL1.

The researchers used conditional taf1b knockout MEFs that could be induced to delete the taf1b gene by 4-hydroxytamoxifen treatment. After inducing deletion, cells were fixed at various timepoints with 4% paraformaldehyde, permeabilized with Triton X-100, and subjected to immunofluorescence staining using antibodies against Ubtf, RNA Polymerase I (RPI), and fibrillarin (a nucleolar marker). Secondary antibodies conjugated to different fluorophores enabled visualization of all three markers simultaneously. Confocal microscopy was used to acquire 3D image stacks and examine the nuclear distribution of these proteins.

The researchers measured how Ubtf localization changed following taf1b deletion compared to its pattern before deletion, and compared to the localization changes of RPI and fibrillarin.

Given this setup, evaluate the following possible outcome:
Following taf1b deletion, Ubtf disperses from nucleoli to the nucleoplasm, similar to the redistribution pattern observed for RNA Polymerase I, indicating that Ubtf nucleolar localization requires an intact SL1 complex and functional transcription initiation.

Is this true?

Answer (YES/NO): NO